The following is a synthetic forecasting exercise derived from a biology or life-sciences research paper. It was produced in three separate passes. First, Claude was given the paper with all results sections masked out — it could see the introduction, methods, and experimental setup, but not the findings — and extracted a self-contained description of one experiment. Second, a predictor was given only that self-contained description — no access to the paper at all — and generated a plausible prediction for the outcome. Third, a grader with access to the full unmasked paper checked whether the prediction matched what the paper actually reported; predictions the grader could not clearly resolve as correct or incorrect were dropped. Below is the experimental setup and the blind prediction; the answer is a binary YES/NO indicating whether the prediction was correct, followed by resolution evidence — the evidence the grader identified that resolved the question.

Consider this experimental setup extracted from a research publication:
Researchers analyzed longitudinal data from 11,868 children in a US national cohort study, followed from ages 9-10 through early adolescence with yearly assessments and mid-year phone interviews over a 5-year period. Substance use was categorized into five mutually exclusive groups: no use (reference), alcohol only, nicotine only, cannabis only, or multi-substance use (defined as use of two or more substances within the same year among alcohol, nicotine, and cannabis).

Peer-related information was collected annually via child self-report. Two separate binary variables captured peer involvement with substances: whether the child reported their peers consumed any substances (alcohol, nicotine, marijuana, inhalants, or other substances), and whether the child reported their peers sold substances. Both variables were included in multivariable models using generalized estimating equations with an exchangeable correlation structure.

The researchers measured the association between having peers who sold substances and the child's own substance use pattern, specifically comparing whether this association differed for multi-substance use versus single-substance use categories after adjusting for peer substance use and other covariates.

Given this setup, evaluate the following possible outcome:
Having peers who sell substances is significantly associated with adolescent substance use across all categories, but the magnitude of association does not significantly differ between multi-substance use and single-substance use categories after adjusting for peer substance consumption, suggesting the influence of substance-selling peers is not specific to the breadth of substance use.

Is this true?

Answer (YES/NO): NO